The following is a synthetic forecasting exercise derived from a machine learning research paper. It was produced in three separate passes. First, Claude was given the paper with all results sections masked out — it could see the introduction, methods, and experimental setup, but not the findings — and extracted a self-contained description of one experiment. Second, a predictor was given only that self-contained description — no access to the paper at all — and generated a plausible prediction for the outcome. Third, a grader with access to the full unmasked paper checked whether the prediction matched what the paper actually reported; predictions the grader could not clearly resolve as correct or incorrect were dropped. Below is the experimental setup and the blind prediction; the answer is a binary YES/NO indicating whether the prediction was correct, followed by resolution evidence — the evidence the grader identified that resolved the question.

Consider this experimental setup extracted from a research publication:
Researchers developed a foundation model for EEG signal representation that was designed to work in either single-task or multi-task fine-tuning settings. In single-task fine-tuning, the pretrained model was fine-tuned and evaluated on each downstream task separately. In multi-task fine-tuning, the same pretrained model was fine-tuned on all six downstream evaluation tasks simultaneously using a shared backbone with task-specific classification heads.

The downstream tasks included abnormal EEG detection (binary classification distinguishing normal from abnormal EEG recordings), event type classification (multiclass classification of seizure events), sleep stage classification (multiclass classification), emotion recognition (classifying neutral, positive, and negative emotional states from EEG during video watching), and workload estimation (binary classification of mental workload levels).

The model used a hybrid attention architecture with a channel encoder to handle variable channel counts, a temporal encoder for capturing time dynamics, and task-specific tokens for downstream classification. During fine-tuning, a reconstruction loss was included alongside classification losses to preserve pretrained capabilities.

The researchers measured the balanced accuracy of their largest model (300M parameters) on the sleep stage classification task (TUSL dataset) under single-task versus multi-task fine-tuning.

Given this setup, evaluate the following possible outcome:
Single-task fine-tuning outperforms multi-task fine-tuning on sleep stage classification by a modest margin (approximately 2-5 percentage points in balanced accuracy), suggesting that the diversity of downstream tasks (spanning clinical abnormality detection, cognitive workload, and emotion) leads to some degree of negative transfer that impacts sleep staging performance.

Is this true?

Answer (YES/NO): NO